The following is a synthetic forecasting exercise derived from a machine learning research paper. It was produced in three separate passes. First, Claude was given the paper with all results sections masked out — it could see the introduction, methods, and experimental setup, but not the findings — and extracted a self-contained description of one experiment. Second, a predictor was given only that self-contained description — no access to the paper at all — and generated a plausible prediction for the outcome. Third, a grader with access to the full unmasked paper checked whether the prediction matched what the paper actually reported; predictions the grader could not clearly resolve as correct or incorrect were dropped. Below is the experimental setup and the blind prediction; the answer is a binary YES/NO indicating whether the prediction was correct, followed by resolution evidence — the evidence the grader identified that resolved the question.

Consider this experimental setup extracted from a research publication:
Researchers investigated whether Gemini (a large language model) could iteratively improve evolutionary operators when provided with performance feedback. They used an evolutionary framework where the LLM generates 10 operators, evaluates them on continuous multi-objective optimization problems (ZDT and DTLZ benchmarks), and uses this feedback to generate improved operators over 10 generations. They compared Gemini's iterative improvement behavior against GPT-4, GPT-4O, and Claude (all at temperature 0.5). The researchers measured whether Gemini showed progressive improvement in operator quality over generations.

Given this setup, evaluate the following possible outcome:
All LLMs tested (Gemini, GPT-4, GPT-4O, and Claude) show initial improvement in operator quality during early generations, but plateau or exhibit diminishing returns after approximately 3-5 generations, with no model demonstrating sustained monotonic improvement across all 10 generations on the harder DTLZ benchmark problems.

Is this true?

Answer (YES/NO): NO